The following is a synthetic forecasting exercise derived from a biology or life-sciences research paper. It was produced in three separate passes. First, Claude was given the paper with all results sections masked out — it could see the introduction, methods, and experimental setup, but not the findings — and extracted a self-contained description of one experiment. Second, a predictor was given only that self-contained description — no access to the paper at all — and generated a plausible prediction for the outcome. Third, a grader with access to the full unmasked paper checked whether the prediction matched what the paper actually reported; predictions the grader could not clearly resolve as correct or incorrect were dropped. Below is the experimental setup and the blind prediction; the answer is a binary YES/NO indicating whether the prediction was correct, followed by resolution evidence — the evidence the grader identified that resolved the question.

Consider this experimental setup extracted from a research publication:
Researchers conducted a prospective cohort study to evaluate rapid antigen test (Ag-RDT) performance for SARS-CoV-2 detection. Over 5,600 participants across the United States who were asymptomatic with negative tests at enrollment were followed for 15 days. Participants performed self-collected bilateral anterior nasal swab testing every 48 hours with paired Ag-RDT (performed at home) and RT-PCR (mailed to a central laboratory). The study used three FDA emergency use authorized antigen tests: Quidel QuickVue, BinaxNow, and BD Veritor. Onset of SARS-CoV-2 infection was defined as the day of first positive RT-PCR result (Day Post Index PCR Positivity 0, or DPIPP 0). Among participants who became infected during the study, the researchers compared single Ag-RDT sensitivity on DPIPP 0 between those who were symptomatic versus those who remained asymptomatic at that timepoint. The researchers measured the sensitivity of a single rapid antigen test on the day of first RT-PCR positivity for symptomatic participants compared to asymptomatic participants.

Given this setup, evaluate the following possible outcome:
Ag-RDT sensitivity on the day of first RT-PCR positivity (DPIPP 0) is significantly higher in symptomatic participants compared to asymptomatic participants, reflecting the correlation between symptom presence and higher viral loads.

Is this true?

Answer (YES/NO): YES